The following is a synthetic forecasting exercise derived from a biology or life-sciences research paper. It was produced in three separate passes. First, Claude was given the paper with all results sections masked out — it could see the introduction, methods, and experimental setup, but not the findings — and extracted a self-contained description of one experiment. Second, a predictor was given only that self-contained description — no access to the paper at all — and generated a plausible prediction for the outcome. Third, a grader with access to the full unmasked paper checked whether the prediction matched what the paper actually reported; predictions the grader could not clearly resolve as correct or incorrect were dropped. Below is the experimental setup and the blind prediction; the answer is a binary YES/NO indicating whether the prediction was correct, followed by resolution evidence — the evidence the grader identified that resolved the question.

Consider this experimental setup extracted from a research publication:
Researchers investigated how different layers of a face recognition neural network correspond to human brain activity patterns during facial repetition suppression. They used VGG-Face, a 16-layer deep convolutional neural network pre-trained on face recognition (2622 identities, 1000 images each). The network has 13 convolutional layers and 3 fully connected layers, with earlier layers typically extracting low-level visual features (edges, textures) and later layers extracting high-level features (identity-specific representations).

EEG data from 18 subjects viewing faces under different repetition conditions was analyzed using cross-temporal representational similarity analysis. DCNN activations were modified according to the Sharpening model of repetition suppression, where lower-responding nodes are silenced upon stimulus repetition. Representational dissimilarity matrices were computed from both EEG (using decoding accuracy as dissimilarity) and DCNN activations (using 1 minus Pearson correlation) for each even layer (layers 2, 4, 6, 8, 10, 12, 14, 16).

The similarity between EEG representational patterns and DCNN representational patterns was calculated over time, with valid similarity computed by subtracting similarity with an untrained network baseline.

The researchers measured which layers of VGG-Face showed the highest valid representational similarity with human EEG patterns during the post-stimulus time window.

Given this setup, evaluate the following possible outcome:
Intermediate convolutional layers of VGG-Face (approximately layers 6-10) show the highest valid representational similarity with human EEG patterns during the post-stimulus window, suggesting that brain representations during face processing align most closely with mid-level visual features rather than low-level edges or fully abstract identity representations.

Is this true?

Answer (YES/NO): YES